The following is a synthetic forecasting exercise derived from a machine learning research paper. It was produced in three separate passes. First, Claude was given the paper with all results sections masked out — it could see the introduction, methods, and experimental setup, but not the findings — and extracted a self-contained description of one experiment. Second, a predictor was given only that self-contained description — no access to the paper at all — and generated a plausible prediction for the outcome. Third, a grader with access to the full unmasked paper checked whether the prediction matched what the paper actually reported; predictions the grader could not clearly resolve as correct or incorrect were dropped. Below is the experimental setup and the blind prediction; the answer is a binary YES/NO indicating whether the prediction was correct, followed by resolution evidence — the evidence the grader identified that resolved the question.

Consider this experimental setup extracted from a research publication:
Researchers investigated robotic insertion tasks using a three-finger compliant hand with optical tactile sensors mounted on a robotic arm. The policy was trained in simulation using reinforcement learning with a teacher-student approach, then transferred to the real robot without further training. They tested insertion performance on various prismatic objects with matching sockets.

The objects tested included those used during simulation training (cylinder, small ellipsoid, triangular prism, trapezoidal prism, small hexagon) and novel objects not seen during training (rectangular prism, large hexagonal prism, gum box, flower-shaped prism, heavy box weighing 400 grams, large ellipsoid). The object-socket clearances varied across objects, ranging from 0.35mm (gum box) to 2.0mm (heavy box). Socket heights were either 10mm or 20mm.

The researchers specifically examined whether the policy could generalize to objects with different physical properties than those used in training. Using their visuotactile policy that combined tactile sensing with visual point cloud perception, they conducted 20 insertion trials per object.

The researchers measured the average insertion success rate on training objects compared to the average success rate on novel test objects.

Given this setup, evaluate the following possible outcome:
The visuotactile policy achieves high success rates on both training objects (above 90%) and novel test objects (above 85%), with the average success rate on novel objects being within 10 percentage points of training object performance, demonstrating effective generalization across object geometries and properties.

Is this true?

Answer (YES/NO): NO